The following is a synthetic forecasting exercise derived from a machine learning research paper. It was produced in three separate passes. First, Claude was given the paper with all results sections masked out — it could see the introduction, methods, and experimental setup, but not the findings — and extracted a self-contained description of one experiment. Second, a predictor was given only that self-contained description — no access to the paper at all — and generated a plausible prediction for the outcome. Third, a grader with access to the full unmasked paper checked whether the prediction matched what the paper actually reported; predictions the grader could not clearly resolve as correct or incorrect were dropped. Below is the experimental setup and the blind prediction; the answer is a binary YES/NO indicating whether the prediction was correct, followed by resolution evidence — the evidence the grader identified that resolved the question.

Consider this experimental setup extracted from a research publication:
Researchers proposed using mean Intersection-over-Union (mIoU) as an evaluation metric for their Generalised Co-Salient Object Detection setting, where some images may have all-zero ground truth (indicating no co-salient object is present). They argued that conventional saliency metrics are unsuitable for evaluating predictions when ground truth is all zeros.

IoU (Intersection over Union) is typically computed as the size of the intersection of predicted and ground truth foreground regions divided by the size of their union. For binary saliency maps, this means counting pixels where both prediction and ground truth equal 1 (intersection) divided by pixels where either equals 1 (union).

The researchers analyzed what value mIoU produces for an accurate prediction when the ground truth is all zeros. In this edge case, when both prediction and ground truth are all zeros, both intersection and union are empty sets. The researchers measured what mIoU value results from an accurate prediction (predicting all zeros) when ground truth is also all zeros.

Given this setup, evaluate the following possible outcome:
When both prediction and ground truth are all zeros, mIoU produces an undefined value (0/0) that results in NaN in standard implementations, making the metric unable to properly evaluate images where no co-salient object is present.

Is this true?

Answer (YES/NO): NO